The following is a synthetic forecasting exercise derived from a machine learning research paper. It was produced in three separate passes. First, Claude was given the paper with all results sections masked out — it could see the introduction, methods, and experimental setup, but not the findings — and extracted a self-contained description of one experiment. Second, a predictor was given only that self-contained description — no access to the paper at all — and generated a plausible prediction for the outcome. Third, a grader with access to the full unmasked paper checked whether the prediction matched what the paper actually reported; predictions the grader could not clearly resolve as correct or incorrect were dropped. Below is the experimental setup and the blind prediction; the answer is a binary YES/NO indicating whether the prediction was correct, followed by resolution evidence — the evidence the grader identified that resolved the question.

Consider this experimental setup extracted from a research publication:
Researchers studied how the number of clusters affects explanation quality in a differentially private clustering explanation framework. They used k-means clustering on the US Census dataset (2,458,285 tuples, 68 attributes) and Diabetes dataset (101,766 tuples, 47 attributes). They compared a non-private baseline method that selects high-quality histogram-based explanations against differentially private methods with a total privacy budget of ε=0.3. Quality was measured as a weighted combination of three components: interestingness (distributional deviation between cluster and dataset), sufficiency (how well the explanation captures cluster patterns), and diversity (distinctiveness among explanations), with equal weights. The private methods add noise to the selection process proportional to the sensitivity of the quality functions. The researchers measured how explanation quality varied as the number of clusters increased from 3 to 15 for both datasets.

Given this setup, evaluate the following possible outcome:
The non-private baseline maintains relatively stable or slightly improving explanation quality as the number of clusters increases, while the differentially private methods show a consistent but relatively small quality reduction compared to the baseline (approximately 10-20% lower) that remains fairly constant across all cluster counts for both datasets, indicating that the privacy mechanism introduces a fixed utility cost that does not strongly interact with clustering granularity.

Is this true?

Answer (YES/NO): NO